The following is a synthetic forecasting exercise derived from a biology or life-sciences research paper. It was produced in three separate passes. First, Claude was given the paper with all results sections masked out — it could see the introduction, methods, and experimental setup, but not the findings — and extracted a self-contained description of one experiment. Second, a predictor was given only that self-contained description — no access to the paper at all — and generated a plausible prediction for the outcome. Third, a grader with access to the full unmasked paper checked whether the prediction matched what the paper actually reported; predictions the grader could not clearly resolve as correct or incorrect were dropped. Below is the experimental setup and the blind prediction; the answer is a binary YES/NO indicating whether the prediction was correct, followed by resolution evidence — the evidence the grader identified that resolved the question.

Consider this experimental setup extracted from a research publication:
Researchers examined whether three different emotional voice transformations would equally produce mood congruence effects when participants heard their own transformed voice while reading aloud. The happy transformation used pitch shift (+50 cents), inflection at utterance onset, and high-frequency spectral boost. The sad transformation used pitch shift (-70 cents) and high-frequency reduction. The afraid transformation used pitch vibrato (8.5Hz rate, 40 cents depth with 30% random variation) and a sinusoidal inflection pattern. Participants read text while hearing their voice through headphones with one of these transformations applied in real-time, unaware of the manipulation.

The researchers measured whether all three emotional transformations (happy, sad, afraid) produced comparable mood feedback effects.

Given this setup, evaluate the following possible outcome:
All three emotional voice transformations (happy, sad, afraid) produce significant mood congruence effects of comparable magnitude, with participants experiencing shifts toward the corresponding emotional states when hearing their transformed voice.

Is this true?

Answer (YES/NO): NO